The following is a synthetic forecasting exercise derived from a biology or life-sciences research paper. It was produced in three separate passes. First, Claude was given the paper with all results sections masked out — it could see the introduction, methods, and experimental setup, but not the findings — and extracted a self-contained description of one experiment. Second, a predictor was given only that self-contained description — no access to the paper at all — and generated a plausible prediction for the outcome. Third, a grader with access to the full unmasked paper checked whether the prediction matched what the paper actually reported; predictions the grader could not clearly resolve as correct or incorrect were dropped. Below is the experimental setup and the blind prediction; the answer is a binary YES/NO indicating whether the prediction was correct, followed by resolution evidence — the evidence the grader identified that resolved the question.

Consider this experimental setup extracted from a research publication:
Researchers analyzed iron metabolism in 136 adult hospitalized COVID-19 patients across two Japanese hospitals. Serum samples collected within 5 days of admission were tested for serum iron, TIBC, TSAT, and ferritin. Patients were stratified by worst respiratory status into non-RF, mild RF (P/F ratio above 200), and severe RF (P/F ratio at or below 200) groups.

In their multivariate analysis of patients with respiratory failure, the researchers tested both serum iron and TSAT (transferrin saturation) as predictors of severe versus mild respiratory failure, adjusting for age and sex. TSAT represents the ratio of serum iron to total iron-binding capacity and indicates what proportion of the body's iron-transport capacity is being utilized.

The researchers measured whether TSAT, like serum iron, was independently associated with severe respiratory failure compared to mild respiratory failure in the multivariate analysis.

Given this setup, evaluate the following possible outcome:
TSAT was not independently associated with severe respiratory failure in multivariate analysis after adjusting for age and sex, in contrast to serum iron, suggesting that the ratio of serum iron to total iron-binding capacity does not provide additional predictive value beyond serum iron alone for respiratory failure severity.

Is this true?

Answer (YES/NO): NO